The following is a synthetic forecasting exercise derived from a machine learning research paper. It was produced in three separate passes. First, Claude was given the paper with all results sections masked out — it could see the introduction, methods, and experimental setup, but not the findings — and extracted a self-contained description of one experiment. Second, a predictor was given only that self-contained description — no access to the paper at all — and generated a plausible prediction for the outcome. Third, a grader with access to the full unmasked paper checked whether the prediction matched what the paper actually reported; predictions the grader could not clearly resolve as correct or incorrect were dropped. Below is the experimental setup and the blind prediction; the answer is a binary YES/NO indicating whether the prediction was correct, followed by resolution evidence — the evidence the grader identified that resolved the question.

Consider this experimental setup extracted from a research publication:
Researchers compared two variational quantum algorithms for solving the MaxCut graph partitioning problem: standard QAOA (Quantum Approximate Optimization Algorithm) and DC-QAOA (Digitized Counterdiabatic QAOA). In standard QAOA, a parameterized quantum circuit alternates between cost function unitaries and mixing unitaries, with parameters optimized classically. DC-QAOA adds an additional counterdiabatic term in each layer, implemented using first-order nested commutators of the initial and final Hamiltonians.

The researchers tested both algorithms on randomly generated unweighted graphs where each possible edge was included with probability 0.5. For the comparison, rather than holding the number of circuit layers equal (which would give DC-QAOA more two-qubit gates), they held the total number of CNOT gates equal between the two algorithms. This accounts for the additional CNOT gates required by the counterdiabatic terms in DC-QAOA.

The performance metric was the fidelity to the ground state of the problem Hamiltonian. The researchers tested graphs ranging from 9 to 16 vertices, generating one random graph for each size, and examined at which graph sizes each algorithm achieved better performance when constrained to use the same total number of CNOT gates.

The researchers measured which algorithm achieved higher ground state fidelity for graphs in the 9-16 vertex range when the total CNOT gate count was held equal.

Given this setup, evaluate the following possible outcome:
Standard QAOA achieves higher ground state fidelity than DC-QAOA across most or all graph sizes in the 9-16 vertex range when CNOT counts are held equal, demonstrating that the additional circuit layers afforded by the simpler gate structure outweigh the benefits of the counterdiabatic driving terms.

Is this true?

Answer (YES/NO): YES